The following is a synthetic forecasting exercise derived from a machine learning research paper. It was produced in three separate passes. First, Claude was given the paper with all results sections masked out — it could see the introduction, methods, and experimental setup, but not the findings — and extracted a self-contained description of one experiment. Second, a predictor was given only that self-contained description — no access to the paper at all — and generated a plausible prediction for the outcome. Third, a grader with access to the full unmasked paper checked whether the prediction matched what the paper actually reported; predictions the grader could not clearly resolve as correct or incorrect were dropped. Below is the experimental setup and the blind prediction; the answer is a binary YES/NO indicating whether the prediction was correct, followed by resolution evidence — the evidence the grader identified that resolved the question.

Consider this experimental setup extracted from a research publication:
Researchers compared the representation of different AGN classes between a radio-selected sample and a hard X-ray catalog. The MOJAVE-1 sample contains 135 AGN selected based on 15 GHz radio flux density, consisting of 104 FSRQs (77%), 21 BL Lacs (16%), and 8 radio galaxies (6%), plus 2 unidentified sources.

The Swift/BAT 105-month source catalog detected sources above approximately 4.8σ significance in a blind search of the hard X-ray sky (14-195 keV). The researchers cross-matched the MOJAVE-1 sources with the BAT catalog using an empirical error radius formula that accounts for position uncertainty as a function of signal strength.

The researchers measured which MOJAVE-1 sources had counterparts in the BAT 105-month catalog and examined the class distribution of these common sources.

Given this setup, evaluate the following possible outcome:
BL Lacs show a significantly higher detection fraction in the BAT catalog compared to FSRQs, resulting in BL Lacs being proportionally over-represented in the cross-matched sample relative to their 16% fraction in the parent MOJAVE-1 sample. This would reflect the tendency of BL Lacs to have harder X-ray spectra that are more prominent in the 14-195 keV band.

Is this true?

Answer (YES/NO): NO